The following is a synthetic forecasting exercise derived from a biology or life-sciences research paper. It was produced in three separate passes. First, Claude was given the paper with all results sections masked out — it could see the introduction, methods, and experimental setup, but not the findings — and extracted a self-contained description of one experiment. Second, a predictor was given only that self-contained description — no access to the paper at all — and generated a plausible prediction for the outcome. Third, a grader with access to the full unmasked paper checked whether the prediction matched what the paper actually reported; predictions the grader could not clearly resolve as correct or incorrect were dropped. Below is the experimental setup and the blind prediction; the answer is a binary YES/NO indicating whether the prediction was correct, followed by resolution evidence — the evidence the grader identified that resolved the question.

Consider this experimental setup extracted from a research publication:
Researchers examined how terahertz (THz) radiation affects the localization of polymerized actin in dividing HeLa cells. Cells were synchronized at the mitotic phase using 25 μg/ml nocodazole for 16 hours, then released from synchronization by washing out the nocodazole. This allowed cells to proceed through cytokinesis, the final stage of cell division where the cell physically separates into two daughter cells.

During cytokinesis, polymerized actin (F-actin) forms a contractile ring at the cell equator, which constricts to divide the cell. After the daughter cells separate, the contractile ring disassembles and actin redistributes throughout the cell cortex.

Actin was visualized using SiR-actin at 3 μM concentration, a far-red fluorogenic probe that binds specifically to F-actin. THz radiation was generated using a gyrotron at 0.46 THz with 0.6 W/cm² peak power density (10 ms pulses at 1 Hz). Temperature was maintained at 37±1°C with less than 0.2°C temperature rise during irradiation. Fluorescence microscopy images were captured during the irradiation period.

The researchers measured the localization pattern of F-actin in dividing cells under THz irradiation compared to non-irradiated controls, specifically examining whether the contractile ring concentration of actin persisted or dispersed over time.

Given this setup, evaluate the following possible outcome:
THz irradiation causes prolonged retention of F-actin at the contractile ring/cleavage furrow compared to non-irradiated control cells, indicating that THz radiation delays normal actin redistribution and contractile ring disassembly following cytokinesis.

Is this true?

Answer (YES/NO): YES